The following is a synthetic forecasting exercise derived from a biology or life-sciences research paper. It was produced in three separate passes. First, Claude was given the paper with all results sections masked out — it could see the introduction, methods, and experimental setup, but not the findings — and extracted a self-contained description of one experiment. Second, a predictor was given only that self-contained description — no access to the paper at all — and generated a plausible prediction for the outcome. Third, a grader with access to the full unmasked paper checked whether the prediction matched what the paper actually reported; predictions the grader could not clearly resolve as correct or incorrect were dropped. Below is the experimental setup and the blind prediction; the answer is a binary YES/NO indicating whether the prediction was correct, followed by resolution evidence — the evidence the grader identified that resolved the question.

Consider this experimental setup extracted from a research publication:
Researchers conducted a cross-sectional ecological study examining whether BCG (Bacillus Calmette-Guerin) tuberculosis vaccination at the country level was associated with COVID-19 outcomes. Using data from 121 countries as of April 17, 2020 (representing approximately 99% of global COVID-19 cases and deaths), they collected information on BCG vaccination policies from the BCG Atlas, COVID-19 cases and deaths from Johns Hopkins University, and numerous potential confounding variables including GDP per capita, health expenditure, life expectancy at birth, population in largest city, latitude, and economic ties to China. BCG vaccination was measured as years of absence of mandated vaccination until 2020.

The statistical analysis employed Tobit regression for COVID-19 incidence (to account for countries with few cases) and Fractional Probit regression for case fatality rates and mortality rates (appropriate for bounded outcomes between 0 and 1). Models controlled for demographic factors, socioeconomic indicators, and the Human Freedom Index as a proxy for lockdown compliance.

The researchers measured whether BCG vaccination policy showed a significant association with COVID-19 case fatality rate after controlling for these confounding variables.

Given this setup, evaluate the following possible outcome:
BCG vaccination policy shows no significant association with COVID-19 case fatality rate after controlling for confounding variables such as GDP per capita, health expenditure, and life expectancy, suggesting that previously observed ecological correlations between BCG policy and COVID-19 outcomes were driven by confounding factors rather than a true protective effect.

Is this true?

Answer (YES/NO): NO